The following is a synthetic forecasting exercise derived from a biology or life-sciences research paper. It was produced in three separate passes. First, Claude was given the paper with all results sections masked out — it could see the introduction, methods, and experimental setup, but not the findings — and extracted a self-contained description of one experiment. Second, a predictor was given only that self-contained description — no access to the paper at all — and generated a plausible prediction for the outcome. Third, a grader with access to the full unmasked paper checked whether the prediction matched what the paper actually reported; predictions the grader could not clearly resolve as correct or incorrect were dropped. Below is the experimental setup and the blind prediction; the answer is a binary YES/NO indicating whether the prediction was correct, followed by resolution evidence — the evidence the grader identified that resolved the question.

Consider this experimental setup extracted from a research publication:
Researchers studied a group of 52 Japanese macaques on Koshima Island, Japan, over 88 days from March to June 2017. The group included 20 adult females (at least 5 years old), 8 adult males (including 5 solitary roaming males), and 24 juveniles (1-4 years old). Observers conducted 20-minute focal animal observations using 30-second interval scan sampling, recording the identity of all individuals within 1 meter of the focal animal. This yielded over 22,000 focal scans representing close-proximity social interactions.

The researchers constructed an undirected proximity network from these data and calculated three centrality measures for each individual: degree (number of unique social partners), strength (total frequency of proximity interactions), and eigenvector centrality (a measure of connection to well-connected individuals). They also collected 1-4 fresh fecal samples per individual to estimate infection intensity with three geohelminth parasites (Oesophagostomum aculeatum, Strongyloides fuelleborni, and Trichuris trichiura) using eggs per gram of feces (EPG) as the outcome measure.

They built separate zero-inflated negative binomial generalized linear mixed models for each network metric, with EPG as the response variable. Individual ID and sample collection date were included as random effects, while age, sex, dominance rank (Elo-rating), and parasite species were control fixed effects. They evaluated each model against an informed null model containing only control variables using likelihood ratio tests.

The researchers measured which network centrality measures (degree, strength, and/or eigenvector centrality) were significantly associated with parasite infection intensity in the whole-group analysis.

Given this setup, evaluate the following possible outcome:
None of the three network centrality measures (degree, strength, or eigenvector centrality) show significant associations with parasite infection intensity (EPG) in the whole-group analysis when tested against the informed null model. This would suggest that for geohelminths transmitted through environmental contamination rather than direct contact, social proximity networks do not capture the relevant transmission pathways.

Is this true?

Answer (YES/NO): NO